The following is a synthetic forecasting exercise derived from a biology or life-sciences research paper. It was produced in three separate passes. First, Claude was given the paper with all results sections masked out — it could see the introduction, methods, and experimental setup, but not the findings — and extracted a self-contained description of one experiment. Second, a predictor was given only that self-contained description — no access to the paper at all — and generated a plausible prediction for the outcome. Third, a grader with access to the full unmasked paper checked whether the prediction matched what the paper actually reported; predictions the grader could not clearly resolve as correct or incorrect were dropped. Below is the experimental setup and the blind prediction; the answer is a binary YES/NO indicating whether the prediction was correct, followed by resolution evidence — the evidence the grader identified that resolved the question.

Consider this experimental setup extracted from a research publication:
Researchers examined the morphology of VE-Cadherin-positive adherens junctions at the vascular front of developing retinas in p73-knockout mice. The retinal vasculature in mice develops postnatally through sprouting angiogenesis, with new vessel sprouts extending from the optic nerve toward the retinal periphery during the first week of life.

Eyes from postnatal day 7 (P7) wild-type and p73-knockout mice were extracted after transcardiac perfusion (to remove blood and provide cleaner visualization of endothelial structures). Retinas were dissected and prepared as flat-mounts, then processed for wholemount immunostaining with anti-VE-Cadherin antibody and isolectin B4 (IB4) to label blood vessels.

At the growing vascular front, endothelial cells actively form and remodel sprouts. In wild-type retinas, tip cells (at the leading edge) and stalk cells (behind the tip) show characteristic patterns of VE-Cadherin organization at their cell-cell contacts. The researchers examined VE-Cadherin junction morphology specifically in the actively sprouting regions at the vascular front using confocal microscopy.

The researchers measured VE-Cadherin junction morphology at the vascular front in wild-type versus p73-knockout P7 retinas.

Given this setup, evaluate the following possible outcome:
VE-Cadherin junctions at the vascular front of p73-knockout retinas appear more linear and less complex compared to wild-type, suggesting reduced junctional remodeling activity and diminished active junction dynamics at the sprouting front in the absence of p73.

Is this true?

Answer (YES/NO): NO